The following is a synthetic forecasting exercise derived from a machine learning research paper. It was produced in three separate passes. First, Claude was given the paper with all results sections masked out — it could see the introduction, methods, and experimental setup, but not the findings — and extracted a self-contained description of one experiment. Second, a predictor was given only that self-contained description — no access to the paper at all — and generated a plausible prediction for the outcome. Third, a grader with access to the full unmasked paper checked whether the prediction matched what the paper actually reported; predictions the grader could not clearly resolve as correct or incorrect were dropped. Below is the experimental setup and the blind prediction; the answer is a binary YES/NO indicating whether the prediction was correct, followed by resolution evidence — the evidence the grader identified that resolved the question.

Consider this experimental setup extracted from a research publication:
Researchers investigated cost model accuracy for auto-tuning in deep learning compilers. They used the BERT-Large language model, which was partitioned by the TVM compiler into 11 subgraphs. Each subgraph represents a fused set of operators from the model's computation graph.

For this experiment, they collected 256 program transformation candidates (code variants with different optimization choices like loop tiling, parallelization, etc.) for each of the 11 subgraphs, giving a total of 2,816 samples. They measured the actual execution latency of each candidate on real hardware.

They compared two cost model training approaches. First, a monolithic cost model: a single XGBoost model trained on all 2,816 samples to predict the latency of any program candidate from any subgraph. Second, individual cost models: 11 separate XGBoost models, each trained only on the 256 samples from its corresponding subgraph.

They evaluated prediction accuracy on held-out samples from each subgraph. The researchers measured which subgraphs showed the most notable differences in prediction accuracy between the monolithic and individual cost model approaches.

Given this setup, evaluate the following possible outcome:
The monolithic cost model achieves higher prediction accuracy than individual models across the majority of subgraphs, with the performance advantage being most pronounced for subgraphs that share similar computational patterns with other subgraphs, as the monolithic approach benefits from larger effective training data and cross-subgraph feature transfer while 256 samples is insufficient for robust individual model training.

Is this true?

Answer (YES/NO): NO